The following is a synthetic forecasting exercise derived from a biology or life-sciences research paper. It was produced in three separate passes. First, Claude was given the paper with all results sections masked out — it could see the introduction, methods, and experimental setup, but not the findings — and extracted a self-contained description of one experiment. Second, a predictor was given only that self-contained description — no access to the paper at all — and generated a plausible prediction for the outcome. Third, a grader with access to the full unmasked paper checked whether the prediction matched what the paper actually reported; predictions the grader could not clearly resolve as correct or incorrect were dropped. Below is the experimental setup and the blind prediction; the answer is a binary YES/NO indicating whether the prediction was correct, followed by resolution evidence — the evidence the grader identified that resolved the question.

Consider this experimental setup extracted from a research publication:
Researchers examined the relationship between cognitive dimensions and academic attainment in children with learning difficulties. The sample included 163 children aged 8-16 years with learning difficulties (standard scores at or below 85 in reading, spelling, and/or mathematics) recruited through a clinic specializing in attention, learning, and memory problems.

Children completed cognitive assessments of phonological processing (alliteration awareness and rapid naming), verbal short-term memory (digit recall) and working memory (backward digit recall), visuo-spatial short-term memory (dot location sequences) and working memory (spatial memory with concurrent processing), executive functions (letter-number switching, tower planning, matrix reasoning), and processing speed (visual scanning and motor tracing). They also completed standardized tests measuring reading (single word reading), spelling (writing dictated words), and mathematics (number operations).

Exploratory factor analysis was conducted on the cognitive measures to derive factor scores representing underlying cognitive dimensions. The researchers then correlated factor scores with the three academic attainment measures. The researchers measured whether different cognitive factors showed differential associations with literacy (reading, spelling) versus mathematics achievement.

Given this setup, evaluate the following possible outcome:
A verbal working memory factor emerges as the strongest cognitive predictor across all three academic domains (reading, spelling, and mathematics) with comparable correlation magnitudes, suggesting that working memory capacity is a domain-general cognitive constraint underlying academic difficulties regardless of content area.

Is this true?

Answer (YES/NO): NO